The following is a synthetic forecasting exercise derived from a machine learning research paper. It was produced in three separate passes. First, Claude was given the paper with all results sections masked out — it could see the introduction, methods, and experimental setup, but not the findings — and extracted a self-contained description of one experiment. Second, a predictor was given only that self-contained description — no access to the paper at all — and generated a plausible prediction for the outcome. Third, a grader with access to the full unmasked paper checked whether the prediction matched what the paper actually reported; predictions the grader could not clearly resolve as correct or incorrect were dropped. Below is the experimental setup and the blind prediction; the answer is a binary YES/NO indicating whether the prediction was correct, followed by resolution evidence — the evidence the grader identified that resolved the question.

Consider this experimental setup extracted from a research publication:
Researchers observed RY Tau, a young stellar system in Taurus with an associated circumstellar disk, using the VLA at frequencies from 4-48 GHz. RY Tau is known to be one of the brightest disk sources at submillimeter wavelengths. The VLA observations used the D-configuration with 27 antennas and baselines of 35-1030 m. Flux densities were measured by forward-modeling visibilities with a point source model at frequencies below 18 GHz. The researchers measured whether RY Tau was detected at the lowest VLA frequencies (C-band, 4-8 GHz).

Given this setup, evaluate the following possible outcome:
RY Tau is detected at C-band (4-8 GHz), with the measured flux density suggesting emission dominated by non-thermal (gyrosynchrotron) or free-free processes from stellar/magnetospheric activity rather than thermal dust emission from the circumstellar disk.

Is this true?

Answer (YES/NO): NO